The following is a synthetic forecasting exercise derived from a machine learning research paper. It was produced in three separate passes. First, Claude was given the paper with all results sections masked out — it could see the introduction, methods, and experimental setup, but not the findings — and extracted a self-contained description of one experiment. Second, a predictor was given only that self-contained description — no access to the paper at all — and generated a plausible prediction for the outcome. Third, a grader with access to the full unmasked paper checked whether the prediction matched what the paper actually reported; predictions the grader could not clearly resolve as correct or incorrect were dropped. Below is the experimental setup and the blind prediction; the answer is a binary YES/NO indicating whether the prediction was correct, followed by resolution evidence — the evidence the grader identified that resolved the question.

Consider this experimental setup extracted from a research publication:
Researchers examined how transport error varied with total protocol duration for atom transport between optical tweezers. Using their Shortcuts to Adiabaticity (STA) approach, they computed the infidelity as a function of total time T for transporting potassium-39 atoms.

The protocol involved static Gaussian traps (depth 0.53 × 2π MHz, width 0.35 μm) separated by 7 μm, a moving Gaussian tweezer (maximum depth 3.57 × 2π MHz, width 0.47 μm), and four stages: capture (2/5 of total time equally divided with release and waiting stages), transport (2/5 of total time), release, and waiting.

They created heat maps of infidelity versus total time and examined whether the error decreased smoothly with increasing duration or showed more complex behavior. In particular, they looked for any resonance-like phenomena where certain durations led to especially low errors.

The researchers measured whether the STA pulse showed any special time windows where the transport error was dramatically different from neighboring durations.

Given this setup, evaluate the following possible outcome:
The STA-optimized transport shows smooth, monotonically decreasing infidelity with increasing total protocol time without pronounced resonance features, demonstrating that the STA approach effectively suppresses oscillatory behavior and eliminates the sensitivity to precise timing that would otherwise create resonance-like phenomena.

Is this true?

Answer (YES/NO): NO